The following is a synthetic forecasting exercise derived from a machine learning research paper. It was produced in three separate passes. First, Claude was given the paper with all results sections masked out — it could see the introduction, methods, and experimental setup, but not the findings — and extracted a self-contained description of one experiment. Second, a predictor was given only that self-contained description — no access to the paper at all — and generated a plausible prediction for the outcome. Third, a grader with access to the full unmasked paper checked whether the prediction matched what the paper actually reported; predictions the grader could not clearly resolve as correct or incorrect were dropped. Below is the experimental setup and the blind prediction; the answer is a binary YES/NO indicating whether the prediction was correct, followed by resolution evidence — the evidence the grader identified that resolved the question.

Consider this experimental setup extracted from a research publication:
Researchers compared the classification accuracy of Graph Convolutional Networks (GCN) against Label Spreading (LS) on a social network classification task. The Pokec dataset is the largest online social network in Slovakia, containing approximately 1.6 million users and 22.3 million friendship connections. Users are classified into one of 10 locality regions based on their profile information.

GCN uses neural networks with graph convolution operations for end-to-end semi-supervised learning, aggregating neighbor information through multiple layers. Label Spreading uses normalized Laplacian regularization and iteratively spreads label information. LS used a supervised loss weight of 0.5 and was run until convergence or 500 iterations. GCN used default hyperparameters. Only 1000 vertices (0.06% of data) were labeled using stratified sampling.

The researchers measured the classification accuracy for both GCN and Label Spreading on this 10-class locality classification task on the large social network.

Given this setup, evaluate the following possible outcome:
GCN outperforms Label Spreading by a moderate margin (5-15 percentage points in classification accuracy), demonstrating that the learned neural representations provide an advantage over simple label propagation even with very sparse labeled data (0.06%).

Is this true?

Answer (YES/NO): NO